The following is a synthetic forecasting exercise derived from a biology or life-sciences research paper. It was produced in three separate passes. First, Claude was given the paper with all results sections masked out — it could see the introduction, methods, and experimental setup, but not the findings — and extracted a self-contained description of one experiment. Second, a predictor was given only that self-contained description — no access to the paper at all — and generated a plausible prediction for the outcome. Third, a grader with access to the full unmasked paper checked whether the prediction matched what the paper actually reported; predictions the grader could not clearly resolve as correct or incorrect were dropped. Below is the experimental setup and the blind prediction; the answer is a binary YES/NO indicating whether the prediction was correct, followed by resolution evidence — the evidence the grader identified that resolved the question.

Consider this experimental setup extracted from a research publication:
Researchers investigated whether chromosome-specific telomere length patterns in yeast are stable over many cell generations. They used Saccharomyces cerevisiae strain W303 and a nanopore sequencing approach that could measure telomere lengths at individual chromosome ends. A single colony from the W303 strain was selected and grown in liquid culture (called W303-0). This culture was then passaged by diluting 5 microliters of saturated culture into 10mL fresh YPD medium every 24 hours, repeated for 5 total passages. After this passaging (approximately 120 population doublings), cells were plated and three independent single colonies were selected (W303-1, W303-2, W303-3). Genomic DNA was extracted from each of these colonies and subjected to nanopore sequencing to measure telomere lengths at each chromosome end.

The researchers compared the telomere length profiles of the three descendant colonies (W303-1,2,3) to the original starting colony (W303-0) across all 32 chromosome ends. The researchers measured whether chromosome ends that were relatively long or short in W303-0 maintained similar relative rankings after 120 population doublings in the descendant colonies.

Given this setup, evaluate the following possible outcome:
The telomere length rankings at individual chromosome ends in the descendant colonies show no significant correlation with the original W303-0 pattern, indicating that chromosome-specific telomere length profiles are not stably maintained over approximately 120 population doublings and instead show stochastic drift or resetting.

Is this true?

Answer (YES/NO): NO